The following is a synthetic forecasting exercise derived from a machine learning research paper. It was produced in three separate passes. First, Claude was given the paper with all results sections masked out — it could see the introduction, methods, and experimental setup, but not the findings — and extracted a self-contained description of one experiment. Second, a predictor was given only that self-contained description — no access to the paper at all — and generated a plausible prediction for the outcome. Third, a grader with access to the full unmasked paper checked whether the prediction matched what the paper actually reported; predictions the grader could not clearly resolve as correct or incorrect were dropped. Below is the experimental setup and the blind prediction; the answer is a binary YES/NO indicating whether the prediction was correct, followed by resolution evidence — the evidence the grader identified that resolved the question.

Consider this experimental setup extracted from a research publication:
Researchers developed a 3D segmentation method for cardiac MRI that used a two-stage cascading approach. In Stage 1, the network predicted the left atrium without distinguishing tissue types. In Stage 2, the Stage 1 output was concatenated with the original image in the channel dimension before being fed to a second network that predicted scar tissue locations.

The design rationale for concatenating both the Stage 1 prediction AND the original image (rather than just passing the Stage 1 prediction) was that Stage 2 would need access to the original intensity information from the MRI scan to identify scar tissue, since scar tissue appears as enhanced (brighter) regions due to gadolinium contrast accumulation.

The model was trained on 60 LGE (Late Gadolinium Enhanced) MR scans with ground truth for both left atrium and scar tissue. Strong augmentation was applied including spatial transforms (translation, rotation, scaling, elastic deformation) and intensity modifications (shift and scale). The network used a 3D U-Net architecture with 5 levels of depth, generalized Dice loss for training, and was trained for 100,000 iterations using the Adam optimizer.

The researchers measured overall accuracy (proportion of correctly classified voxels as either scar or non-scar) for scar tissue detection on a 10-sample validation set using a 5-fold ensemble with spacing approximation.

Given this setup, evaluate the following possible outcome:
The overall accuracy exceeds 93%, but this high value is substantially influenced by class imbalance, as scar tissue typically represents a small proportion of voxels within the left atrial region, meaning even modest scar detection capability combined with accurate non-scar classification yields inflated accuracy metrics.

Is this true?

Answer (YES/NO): NO